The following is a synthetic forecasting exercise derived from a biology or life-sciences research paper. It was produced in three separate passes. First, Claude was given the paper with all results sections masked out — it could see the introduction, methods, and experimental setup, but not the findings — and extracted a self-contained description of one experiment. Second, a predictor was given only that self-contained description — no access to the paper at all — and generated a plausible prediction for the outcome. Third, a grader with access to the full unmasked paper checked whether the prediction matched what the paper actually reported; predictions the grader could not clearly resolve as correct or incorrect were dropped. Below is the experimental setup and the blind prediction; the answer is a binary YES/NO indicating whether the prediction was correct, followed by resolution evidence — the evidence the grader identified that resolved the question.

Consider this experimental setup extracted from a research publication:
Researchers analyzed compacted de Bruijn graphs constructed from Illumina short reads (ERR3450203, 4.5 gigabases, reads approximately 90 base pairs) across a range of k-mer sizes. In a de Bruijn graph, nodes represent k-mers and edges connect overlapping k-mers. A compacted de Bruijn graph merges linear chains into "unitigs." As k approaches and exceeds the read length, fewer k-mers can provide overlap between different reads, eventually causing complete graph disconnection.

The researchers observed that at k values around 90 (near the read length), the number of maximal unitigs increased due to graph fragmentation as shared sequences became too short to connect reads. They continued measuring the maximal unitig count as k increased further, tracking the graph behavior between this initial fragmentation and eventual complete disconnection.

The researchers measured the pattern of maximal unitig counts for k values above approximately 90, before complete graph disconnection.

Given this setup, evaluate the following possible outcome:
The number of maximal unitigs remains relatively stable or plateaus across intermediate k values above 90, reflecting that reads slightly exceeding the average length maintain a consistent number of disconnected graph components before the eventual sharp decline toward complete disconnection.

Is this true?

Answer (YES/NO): YES